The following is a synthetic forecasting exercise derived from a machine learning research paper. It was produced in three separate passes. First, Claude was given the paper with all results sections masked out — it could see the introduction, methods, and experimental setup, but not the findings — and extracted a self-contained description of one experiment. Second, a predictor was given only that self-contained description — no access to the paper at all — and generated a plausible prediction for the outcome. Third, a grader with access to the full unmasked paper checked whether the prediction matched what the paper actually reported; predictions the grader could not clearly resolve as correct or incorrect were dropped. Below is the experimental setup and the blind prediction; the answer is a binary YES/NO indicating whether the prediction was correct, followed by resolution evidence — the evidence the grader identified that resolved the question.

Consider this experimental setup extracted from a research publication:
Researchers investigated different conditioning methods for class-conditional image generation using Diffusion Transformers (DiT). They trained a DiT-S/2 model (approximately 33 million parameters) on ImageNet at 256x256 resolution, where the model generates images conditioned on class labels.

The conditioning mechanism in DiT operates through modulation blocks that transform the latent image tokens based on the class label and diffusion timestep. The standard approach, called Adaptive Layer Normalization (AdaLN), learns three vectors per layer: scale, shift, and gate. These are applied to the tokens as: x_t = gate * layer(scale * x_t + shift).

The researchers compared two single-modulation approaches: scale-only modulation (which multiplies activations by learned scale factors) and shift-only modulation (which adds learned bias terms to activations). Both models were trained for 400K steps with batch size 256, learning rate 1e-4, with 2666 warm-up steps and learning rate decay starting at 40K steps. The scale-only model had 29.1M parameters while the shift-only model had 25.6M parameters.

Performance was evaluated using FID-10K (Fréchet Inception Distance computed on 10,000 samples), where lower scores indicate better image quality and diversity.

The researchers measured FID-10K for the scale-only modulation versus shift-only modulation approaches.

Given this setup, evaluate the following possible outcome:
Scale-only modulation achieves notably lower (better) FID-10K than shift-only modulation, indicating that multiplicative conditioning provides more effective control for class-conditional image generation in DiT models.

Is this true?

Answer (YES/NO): YES